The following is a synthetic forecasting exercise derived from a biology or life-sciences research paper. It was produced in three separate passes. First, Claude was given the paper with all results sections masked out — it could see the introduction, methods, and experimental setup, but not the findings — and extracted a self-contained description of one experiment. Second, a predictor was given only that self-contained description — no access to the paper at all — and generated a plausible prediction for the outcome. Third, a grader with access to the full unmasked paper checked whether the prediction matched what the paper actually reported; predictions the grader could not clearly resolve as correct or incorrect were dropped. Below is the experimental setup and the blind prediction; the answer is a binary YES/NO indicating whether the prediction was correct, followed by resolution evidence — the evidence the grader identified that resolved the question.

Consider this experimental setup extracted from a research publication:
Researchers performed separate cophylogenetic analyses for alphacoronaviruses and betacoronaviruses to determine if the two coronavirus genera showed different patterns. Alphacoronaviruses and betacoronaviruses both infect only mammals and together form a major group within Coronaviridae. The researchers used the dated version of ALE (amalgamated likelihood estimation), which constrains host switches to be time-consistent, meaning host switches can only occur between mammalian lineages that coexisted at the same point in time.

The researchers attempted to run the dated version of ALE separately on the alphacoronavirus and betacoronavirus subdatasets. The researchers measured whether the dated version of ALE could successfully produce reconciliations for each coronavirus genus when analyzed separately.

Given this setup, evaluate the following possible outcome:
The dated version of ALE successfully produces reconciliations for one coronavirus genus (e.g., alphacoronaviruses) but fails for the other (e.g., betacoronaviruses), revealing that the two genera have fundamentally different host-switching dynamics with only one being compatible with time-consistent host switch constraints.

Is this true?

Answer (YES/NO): YES